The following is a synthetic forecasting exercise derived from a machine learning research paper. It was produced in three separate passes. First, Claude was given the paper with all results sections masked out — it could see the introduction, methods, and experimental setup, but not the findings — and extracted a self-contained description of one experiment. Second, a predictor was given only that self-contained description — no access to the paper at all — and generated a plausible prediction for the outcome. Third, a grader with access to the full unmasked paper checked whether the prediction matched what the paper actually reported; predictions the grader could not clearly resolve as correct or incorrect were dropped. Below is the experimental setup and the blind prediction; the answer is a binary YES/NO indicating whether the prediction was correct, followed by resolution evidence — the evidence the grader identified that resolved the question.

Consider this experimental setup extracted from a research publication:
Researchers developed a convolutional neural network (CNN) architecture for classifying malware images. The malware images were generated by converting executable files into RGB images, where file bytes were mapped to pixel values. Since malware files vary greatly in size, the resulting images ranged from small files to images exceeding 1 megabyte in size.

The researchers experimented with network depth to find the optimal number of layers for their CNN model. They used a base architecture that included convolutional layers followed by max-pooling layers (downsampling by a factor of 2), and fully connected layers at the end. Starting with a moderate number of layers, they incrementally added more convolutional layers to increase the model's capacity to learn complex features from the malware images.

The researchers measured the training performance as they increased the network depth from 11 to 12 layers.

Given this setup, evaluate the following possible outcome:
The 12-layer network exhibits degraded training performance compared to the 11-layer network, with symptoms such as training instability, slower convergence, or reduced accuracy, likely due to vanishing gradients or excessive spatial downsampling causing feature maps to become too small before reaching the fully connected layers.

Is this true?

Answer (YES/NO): NO